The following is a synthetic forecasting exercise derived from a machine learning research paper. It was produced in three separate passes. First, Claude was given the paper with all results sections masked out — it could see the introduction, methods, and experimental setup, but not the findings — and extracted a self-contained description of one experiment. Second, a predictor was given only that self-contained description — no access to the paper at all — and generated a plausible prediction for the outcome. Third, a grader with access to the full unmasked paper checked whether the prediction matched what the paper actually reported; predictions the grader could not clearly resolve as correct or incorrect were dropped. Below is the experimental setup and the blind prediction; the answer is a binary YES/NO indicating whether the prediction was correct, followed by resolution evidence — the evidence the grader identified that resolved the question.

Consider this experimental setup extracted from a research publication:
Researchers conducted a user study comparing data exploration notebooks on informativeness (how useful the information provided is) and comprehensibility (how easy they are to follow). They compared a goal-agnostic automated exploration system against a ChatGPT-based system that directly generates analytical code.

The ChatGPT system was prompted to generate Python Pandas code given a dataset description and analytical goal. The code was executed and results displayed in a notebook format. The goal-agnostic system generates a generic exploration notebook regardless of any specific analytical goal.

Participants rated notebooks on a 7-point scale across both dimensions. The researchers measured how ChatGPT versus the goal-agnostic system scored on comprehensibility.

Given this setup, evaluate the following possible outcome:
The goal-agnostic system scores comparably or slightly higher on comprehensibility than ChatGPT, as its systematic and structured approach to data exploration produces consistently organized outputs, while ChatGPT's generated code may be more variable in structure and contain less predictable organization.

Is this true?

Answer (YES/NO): NO